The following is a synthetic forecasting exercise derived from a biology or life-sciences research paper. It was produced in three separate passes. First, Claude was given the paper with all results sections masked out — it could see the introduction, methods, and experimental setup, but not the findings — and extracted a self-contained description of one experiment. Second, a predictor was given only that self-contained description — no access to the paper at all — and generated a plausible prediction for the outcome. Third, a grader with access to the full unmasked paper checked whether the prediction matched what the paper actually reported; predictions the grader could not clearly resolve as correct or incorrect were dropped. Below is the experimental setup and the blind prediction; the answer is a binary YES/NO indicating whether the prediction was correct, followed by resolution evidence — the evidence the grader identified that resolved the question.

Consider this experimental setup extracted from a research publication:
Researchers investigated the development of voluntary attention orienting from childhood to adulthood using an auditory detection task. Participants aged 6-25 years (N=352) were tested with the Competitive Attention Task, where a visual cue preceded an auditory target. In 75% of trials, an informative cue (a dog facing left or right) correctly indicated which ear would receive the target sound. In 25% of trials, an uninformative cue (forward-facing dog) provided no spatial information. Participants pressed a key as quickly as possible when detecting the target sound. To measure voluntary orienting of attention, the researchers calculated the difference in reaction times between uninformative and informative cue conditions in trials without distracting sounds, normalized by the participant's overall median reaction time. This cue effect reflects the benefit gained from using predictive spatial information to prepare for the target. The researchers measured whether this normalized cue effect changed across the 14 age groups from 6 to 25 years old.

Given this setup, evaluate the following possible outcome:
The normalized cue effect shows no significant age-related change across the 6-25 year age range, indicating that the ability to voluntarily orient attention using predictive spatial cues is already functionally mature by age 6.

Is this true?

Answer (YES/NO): YES